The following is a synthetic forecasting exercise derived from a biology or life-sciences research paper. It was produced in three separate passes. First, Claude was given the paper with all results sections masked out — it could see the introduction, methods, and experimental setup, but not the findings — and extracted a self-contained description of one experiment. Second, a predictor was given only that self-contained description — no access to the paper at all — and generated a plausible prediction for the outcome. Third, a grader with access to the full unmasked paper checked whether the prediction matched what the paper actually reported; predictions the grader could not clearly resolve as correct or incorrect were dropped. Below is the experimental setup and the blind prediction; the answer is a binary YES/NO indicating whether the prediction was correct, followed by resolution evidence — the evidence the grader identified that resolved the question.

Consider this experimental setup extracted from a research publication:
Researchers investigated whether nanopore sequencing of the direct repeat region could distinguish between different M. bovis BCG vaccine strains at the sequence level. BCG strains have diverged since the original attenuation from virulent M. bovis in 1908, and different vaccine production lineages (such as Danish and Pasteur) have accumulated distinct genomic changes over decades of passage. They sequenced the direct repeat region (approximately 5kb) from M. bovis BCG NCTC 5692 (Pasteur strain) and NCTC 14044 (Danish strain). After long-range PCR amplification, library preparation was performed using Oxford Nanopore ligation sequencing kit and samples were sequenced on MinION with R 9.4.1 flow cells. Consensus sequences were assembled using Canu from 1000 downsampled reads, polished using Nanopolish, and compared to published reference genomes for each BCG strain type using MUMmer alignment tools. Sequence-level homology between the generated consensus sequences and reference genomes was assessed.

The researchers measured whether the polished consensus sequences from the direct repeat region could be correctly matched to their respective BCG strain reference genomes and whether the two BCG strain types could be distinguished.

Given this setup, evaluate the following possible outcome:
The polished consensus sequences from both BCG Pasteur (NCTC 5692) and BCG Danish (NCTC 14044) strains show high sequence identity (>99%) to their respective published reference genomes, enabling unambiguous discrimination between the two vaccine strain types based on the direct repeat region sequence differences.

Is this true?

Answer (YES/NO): YES